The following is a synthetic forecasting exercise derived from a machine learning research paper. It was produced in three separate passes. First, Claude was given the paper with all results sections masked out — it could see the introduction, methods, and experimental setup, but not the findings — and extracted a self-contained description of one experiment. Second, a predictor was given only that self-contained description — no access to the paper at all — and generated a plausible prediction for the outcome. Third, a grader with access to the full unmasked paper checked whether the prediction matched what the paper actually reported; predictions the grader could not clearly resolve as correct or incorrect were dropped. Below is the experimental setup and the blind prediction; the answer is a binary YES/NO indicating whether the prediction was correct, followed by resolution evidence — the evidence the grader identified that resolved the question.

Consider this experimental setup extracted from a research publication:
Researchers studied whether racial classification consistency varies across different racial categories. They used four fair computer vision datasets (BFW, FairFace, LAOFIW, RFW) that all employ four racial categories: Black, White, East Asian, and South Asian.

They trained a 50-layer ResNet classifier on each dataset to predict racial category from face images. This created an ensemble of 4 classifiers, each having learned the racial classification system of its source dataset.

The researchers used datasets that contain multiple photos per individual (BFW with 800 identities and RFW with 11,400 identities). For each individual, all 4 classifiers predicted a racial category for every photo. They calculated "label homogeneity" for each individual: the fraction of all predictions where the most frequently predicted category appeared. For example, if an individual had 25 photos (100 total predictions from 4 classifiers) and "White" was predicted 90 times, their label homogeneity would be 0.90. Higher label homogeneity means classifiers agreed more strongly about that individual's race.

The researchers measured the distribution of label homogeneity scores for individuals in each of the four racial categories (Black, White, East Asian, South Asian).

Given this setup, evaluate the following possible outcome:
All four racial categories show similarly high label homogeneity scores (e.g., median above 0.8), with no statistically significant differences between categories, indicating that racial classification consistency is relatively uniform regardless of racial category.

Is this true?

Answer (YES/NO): NO